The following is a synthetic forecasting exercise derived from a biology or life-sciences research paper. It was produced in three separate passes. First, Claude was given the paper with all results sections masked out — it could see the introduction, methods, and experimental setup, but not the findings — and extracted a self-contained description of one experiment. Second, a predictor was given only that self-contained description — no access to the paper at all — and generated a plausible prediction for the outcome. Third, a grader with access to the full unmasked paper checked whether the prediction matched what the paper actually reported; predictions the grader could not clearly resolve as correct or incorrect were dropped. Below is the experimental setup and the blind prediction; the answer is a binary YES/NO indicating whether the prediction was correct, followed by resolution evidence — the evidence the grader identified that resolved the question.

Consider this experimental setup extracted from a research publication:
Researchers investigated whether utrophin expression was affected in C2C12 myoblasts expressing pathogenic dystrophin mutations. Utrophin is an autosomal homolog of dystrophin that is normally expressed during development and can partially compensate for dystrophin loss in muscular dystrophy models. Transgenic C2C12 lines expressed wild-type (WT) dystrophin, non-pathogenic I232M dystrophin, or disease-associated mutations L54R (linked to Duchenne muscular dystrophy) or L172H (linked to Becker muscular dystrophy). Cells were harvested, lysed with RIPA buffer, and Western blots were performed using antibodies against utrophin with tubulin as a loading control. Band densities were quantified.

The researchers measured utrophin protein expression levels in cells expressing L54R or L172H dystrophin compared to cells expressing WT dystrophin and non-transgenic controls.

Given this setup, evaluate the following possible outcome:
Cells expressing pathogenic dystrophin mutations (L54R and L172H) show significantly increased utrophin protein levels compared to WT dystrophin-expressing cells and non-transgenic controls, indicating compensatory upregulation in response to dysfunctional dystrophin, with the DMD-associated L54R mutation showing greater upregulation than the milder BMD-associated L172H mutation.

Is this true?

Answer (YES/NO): NO